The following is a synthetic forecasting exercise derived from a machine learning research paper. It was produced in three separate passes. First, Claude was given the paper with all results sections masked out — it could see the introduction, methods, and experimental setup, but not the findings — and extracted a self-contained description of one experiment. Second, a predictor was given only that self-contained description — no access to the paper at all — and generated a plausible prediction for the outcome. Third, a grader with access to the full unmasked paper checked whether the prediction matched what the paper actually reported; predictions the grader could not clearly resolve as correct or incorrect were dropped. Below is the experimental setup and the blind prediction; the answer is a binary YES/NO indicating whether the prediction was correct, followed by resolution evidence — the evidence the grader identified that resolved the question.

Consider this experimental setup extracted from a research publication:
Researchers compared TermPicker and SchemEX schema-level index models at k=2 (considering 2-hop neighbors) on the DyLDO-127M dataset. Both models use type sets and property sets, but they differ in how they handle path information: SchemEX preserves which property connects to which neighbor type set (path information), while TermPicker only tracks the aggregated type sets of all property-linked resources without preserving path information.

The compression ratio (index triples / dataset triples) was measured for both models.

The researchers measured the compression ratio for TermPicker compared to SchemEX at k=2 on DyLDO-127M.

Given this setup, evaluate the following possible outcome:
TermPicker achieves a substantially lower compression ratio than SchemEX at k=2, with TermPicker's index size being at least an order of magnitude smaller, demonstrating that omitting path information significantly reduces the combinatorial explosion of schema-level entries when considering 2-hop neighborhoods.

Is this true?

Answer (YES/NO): NO